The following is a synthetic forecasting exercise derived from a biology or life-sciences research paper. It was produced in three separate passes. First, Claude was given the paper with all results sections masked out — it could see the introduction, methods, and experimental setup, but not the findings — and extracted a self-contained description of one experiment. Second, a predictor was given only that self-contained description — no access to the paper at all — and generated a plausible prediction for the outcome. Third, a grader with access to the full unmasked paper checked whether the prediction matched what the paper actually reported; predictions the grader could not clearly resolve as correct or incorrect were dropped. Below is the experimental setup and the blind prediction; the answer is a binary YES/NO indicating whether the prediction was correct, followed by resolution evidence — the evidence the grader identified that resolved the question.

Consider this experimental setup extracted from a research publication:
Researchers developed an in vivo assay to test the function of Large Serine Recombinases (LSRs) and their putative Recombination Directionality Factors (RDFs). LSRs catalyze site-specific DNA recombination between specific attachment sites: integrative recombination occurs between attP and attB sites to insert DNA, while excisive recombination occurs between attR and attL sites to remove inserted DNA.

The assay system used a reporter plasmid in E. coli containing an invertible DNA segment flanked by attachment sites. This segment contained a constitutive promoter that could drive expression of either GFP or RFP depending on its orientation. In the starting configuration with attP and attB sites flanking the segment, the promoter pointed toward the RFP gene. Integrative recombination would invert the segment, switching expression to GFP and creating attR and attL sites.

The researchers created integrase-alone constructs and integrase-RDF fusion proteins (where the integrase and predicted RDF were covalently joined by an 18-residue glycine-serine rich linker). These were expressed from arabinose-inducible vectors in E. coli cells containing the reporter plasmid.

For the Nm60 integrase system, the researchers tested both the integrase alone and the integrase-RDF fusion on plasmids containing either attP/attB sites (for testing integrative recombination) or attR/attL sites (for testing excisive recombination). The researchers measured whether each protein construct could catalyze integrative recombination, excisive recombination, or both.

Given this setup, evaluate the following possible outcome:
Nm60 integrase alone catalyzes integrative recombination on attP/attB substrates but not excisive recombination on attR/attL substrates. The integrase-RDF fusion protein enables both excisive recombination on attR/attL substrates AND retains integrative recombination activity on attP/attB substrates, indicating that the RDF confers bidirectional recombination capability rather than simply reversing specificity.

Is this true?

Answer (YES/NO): NO